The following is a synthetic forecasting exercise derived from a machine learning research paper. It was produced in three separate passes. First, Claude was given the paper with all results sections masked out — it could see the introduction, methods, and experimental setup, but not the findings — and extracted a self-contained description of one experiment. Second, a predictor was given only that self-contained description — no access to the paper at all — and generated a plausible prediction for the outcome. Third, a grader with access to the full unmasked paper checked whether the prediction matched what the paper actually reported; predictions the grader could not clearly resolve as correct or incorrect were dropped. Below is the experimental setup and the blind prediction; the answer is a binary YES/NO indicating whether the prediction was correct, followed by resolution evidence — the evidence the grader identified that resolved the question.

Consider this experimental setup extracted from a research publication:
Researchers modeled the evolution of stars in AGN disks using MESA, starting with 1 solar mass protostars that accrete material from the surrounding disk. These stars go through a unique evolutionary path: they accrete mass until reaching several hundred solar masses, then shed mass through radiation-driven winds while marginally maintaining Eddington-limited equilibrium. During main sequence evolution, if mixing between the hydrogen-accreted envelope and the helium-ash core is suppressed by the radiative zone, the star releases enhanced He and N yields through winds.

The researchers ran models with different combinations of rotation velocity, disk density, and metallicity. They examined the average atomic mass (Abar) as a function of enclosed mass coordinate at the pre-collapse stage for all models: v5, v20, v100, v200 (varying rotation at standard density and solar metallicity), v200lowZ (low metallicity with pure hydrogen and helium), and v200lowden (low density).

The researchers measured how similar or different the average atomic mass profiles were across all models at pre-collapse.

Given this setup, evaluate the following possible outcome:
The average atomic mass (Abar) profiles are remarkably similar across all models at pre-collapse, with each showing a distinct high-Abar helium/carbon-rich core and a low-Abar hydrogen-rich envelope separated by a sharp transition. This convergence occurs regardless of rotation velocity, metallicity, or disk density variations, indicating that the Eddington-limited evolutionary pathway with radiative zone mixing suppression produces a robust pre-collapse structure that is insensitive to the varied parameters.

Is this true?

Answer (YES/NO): NO